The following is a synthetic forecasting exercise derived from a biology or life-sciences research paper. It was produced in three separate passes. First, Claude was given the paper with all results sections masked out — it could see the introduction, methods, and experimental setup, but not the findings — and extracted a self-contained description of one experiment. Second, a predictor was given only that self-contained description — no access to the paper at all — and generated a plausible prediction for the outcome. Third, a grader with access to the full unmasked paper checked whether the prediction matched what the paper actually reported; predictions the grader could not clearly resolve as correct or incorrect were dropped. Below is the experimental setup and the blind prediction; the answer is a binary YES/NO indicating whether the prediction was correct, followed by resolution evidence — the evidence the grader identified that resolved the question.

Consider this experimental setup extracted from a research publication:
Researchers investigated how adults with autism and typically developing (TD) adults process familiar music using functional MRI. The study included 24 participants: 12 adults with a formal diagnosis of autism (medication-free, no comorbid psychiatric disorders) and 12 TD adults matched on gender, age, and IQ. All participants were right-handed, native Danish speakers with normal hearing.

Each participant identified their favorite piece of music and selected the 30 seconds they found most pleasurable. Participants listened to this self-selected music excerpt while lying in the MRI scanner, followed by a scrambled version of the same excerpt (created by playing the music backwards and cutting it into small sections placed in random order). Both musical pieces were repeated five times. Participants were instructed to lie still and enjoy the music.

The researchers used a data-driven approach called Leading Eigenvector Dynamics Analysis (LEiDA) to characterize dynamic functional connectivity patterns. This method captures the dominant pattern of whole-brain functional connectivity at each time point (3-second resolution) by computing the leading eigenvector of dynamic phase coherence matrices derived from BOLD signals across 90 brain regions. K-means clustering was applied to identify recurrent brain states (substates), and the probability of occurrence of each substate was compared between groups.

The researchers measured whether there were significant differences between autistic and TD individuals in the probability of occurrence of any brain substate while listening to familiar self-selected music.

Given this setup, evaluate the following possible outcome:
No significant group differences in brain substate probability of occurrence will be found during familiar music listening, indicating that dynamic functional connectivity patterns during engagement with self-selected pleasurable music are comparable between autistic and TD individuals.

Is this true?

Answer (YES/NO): NO